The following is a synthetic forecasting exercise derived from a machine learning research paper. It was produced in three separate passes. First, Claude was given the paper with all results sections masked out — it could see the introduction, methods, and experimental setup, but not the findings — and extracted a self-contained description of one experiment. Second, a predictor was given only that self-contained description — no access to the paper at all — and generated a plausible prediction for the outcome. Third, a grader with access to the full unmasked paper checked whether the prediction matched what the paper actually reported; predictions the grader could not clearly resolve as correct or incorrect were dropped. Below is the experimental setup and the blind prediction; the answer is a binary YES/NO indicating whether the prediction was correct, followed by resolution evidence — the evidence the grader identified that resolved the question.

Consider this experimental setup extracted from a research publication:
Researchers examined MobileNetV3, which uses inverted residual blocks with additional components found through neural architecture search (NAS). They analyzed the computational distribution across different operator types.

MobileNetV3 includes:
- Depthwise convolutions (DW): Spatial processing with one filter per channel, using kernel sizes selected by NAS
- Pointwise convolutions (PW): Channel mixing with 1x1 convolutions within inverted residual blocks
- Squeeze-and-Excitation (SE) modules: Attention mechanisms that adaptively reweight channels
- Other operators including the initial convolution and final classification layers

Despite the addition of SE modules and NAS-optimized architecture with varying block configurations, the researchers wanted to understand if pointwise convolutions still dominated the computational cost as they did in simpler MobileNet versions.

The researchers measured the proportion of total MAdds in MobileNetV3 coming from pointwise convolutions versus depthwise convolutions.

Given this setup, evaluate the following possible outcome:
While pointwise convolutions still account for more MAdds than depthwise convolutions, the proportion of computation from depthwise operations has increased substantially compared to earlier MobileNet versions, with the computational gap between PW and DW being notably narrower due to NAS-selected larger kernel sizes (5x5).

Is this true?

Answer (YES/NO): NO